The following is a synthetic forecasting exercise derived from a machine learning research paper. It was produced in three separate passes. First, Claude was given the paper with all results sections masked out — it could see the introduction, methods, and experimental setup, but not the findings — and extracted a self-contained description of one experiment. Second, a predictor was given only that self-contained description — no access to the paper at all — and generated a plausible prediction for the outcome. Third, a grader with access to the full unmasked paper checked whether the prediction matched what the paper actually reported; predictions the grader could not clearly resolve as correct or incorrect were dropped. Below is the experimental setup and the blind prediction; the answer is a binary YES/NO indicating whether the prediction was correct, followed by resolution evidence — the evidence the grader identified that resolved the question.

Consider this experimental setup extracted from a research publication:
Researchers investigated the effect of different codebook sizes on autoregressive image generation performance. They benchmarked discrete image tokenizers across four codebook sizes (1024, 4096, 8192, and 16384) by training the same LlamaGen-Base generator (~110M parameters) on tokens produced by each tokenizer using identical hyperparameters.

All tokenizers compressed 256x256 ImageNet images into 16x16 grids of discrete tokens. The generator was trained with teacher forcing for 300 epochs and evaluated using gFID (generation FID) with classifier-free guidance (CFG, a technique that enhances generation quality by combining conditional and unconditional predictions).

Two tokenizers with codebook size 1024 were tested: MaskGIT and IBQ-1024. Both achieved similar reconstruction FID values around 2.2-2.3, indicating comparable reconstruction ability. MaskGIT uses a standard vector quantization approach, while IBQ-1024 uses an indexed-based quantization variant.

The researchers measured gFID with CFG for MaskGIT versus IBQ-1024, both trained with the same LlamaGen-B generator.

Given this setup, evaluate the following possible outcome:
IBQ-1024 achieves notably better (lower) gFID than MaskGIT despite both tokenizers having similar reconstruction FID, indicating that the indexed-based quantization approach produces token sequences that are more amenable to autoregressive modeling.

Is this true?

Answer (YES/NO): NO